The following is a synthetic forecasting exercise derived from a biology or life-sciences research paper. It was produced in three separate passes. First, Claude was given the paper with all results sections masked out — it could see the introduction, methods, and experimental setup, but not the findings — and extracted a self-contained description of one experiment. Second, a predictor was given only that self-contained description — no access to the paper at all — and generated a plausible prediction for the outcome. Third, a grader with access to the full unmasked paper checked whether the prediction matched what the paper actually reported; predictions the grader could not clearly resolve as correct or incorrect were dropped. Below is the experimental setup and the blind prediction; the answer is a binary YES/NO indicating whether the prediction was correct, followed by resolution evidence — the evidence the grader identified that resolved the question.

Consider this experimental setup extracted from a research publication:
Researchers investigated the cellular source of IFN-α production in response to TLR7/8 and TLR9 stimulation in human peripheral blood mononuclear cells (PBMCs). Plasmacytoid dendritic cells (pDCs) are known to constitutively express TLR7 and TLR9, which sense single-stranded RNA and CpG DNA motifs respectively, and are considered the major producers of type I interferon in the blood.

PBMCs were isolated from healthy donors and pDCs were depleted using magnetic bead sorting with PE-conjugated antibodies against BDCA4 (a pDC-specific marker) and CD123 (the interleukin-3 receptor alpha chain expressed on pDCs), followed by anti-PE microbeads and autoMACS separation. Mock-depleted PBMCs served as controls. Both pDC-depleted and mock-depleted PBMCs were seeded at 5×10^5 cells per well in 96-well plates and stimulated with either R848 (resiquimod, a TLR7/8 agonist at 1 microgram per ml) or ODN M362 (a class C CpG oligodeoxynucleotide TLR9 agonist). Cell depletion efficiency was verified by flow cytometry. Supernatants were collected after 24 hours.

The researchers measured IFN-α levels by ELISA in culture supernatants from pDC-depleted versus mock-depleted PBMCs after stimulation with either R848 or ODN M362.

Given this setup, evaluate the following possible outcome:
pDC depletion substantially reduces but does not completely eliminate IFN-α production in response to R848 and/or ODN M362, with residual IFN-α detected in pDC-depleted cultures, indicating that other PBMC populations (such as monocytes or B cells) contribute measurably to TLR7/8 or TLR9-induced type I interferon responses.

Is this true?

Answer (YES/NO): NO